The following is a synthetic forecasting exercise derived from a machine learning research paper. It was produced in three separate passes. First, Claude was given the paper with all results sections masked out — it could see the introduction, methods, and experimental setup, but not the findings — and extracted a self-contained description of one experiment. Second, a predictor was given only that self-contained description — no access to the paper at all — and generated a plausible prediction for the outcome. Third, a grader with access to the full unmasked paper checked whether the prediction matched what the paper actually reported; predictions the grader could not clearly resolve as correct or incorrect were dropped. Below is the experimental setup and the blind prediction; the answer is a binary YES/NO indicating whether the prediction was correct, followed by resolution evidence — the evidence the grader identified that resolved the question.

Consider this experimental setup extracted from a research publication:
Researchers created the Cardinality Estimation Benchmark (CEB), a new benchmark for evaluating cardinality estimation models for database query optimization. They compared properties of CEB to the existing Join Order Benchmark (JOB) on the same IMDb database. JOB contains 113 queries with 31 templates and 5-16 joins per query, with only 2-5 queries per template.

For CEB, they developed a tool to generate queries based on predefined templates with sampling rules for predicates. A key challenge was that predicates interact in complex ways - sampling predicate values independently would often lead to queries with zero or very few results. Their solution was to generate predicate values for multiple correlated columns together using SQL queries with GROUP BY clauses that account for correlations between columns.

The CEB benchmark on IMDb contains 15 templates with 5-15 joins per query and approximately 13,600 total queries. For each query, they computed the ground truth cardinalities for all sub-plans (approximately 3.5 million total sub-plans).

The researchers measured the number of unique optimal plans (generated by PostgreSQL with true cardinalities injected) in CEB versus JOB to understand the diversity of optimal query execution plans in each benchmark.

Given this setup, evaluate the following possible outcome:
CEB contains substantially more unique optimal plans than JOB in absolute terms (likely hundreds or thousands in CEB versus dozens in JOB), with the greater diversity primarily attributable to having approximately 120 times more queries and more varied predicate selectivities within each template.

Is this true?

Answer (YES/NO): YES